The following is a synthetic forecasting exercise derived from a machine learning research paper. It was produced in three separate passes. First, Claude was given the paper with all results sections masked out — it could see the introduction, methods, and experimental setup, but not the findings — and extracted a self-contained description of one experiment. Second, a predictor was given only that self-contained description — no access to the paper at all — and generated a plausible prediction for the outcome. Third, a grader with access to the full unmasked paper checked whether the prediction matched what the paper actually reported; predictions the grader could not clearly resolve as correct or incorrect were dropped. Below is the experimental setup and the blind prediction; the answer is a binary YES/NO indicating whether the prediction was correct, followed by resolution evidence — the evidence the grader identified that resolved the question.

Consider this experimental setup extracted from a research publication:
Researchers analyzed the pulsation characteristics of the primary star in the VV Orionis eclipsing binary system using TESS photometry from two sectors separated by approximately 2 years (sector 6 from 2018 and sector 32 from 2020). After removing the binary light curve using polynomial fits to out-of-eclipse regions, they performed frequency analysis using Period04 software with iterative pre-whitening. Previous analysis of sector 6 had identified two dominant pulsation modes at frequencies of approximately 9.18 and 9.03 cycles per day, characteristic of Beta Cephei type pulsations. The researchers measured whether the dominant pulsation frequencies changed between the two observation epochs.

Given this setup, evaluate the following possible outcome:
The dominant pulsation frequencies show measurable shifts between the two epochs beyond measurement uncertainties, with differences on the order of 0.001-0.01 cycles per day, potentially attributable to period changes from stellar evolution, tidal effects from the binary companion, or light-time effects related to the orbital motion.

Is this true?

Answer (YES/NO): YES